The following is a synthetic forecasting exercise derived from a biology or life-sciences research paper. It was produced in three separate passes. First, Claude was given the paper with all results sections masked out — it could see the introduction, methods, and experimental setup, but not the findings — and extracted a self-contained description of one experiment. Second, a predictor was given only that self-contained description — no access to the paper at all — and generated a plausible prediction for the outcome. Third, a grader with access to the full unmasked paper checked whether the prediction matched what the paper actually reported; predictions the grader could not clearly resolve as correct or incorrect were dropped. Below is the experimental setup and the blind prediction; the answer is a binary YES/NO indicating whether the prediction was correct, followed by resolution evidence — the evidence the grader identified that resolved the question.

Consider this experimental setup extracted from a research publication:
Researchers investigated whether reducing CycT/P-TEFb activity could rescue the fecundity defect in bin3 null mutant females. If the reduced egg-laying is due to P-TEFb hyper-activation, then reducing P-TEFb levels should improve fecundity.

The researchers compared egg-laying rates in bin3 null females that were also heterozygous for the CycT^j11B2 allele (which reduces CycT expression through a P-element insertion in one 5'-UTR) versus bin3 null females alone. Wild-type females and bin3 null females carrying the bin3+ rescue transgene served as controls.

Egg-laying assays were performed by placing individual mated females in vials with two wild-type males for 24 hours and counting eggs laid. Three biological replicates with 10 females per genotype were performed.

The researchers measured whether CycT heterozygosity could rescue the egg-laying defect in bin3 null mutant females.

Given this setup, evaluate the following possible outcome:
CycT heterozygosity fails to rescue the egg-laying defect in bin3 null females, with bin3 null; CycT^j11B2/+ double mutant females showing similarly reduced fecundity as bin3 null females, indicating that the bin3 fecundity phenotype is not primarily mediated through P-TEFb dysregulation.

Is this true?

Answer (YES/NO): NO